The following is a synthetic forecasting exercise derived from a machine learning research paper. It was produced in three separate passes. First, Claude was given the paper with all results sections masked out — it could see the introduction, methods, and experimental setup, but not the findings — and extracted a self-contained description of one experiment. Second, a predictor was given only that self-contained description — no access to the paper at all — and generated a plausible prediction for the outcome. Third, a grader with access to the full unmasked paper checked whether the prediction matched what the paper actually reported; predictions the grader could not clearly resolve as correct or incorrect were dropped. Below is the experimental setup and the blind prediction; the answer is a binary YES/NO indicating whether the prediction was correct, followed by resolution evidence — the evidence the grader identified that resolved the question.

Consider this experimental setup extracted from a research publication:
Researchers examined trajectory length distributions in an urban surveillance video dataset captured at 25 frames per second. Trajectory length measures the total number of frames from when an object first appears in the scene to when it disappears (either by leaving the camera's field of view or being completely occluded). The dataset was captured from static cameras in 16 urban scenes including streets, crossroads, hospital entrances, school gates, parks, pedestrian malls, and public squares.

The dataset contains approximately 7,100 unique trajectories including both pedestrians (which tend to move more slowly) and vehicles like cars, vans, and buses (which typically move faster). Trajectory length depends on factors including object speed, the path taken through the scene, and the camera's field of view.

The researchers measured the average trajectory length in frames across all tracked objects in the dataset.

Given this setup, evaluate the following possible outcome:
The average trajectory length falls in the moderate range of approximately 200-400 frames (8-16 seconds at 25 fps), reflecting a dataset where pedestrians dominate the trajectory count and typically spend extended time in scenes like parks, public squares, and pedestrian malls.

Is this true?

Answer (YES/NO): NO